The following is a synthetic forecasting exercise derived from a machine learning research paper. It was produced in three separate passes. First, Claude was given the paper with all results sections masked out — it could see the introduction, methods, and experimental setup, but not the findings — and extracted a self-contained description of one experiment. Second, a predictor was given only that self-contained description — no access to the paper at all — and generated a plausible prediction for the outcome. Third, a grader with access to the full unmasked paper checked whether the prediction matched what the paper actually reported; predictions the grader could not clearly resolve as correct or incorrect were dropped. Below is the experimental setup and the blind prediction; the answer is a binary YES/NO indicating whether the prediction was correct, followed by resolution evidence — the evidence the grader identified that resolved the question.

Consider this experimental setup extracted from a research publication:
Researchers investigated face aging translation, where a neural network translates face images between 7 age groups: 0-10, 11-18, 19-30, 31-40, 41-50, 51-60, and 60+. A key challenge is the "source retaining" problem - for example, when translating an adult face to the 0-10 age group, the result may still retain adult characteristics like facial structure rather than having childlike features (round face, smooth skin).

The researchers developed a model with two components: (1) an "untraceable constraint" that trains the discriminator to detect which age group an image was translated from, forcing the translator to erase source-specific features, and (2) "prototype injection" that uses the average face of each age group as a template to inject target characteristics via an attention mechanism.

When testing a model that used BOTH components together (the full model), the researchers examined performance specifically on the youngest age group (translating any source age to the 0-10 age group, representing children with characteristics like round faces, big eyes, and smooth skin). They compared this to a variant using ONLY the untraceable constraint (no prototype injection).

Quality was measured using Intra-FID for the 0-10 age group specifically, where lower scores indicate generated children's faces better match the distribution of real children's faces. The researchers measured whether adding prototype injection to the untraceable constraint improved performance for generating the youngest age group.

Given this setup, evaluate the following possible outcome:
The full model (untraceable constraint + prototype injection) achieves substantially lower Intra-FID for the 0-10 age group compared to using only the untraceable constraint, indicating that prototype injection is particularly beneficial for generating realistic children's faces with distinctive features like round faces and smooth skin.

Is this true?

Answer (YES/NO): NO